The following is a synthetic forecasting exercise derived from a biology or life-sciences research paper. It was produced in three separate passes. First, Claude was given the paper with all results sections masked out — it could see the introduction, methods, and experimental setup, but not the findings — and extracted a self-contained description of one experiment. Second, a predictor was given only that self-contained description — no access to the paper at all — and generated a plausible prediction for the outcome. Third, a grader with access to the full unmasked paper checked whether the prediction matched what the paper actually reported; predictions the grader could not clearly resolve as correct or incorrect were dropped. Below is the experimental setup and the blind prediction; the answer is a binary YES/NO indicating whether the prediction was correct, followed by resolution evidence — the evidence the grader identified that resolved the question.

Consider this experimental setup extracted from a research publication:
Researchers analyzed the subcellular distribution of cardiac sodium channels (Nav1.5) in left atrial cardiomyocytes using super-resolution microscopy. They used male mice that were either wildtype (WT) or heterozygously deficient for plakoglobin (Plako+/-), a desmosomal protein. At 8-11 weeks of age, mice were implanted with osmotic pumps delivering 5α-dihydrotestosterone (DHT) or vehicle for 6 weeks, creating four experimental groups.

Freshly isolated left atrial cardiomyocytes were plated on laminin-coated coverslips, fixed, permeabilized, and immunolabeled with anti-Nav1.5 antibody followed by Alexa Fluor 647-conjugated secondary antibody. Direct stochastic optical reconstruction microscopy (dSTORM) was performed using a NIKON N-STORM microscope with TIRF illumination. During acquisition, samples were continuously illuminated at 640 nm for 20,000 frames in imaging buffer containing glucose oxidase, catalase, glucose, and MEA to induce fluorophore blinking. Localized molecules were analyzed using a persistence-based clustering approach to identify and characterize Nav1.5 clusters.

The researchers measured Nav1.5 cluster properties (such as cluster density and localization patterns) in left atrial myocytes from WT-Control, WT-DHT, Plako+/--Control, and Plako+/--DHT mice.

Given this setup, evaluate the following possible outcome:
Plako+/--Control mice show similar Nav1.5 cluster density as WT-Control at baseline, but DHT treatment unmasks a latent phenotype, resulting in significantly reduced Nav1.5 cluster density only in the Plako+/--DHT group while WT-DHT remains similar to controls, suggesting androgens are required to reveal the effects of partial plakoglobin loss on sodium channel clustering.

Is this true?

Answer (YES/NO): NO